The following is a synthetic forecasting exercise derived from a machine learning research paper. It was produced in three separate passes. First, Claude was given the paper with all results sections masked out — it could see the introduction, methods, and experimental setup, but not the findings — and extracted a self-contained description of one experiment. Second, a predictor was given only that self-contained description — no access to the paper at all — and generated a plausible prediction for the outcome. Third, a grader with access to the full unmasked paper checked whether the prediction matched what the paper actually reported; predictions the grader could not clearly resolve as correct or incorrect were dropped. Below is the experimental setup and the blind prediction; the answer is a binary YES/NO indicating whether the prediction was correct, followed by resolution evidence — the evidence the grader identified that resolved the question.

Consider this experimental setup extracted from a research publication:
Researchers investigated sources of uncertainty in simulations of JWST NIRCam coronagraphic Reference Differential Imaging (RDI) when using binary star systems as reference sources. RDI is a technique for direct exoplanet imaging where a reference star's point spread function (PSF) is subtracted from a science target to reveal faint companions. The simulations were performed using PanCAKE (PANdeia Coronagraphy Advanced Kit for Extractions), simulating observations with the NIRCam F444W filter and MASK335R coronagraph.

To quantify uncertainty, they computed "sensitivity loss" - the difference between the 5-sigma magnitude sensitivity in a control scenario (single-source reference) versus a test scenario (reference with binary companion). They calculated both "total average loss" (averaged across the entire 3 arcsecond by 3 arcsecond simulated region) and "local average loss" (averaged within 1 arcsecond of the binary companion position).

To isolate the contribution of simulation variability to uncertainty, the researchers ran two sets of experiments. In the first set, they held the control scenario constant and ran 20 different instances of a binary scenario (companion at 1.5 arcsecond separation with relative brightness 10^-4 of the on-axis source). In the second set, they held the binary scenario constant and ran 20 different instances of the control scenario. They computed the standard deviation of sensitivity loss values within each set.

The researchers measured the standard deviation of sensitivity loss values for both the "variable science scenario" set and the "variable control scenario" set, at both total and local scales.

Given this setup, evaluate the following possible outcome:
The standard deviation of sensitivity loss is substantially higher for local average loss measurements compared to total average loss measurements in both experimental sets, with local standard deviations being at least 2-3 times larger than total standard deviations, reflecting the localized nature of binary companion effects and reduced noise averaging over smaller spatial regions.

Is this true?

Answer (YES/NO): NO